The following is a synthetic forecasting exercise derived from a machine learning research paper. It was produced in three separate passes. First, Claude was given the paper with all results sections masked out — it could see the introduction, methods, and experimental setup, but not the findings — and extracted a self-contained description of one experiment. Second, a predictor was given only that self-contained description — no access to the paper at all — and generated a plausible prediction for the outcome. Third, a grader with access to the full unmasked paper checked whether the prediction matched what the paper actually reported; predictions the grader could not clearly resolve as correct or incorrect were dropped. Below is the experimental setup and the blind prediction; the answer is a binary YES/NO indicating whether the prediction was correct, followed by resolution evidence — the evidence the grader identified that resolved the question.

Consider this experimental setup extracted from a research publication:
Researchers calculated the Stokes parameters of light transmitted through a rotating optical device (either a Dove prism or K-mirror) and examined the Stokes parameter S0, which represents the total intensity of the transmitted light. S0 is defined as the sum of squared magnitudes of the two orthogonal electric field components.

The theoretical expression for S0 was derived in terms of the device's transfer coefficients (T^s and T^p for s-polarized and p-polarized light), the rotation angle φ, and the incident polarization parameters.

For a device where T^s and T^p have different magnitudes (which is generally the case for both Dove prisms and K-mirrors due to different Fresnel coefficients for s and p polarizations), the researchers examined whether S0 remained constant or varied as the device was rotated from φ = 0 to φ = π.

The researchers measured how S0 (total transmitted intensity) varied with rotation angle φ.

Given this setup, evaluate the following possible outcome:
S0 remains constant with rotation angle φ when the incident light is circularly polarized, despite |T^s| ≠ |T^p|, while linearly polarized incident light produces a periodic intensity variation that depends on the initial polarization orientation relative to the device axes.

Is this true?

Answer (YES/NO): YES